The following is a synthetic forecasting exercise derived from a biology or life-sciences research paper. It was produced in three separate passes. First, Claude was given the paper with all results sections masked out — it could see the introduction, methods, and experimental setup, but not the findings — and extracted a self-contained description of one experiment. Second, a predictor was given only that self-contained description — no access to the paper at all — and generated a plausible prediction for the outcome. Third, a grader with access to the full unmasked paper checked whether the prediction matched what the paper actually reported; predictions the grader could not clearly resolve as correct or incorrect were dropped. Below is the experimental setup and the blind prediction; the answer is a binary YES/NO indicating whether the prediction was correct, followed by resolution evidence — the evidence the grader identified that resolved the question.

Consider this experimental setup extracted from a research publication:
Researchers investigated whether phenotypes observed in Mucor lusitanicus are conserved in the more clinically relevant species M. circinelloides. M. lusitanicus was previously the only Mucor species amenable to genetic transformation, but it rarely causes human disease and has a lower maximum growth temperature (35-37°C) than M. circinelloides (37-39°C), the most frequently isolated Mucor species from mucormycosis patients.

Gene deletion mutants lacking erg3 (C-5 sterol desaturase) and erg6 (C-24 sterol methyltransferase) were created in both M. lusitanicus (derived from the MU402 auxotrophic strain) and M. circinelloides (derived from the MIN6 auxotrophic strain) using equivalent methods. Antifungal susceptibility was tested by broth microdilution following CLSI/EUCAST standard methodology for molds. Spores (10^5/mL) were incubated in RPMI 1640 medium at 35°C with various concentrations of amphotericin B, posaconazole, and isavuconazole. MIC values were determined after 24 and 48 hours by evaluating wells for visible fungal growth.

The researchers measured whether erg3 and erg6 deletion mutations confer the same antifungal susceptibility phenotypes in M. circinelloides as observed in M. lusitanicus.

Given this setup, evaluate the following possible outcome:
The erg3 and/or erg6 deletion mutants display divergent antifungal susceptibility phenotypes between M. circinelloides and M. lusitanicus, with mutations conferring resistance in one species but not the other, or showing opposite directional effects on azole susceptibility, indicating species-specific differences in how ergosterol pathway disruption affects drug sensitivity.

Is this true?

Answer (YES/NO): NO